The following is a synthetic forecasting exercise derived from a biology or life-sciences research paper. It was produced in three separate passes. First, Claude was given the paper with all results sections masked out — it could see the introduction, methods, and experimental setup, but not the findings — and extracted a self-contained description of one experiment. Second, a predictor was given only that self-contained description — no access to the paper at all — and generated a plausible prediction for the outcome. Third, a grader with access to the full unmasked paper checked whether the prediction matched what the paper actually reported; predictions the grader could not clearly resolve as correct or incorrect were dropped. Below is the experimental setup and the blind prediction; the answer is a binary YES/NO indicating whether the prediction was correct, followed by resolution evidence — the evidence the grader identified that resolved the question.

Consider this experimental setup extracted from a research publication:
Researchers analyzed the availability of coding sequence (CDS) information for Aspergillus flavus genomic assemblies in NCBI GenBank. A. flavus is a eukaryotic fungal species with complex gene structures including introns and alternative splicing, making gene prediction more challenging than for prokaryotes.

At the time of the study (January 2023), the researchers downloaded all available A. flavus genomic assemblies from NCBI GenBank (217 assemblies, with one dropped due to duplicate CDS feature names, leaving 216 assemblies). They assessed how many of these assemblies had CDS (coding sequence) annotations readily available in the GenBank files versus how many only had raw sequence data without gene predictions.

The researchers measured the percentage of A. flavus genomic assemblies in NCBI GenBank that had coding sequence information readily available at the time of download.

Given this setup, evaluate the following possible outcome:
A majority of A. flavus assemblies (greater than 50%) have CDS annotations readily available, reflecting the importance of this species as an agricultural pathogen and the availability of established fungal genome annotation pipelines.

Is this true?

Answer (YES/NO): NO